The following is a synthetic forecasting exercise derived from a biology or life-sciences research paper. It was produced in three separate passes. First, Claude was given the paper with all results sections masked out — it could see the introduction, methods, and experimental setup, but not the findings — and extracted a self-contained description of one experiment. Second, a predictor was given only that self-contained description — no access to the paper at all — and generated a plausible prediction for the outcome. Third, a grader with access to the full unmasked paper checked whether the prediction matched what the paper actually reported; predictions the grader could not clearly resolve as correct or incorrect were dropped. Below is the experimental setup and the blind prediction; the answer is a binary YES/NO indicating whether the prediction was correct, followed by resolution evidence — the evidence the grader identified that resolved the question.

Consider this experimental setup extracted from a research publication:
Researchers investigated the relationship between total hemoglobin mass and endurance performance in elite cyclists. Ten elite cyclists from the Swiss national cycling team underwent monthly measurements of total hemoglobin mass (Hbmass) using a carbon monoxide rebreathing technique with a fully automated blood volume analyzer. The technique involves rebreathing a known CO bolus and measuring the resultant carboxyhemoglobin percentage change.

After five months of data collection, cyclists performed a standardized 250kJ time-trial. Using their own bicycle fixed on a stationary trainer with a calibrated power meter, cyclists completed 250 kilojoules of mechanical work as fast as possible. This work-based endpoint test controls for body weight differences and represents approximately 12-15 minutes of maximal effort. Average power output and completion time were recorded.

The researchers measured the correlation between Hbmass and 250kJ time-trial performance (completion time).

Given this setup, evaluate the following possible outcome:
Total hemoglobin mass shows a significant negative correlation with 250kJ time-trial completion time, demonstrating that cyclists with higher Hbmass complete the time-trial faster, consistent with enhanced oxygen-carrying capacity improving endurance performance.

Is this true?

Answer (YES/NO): NO